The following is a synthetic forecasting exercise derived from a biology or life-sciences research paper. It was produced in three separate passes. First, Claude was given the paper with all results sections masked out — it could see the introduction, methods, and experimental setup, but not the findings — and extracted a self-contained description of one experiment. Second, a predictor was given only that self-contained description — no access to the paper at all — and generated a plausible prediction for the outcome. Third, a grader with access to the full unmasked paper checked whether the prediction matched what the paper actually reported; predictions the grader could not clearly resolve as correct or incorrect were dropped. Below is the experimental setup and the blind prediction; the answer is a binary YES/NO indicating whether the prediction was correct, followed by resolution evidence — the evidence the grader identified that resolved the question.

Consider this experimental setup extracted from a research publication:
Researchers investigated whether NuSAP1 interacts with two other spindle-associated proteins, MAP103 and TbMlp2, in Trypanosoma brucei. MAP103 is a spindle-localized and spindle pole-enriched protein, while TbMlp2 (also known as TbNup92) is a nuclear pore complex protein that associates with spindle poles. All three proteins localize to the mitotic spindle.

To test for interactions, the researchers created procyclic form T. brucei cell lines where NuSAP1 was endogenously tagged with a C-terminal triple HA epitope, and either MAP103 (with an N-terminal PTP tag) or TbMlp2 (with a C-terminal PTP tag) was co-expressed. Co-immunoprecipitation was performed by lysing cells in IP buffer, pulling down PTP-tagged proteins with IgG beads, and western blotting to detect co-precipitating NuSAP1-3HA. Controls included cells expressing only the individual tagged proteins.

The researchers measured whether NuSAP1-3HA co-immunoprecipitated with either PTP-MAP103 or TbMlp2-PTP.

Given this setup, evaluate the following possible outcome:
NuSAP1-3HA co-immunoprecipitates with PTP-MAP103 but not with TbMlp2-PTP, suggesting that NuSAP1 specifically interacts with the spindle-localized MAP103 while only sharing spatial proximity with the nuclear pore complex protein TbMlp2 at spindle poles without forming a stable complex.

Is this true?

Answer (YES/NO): NO